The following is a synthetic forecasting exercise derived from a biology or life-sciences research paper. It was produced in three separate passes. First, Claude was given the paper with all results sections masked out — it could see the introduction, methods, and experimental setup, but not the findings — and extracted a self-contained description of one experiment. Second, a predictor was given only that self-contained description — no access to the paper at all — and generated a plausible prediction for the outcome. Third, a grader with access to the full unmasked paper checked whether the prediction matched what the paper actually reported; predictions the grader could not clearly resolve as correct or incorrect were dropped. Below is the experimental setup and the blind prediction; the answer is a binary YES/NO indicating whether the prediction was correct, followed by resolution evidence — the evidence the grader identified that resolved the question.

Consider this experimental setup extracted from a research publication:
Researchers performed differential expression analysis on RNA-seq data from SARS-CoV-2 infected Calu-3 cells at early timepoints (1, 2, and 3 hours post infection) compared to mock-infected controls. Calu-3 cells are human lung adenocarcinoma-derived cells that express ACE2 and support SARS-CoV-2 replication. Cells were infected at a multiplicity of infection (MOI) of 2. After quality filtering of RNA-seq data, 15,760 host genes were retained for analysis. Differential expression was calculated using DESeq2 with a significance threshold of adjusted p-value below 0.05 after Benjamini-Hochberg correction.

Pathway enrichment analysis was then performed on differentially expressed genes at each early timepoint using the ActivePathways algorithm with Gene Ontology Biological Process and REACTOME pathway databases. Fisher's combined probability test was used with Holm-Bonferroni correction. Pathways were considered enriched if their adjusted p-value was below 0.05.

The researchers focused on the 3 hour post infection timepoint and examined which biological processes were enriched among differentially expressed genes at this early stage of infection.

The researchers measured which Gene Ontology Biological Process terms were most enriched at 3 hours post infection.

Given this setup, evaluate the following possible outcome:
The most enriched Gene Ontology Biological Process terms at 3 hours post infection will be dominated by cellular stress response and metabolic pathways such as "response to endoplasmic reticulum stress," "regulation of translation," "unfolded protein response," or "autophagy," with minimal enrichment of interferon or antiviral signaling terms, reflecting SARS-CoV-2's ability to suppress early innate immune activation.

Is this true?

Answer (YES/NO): NO